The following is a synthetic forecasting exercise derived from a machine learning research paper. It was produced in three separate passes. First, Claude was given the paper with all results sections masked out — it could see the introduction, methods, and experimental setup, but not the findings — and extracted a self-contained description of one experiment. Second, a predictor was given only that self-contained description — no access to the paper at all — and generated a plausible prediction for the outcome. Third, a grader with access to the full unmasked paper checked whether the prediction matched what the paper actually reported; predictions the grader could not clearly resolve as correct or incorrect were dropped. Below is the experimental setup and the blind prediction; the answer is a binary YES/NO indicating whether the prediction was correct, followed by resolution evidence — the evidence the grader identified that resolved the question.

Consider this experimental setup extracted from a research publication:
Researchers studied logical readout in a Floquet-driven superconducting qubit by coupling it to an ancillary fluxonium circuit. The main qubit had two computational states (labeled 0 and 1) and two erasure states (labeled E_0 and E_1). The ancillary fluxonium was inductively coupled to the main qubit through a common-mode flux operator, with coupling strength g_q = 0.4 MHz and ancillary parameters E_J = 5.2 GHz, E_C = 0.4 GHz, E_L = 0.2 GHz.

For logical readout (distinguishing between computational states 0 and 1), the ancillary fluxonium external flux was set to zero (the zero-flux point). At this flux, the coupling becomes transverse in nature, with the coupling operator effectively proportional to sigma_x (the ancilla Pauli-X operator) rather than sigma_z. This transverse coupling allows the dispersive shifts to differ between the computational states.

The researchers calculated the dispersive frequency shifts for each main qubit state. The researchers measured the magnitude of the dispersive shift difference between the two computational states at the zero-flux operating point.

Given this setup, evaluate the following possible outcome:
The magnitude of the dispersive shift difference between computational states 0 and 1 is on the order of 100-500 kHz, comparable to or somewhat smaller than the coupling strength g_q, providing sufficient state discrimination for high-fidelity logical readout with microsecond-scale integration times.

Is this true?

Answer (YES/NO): YES